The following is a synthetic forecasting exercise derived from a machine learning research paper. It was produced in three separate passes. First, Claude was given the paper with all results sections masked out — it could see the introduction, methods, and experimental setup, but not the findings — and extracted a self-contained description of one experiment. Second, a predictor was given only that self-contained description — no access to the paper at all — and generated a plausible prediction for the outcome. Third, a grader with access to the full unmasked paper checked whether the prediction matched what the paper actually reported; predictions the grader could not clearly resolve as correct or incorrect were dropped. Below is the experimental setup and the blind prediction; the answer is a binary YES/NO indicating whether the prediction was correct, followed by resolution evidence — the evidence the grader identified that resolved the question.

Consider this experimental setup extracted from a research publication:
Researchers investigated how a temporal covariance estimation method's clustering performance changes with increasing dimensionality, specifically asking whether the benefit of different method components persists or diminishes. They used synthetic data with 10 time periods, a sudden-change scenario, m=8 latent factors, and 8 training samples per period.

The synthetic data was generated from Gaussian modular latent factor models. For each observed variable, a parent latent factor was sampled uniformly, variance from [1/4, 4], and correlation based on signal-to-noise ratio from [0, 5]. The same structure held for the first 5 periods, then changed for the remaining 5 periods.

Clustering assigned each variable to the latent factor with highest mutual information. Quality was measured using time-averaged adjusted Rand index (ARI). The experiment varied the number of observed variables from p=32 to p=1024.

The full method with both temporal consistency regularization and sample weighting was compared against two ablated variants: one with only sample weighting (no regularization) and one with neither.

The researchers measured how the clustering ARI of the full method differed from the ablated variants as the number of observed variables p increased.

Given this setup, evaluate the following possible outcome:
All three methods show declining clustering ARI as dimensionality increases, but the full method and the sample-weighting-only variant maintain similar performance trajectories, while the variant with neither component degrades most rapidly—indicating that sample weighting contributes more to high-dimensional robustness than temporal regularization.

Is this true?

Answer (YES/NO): NO